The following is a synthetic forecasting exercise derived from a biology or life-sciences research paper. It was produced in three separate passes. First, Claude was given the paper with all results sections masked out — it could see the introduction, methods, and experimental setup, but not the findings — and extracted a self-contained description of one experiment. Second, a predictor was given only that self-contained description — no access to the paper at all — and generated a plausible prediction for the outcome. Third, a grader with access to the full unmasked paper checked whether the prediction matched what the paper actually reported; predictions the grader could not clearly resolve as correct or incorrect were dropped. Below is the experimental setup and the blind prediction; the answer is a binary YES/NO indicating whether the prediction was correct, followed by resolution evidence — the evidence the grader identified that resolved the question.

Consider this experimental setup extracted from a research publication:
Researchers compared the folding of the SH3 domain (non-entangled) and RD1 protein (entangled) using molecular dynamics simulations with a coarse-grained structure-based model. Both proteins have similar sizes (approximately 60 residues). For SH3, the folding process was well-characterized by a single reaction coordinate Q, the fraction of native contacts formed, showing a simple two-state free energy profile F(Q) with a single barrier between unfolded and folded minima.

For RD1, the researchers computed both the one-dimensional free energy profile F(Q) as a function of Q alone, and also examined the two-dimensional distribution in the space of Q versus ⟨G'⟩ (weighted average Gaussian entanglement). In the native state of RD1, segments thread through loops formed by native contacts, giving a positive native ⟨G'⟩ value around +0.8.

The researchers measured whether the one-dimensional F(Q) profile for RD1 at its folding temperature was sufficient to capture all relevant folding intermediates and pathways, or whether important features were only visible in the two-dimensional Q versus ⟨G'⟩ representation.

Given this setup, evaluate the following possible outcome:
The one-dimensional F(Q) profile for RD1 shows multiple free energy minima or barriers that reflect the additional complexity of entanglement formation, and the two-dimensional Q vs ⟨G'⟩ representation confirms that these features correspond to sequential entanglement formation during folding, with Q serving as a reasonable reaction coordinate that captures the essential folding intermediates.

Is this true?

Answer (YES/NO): NO